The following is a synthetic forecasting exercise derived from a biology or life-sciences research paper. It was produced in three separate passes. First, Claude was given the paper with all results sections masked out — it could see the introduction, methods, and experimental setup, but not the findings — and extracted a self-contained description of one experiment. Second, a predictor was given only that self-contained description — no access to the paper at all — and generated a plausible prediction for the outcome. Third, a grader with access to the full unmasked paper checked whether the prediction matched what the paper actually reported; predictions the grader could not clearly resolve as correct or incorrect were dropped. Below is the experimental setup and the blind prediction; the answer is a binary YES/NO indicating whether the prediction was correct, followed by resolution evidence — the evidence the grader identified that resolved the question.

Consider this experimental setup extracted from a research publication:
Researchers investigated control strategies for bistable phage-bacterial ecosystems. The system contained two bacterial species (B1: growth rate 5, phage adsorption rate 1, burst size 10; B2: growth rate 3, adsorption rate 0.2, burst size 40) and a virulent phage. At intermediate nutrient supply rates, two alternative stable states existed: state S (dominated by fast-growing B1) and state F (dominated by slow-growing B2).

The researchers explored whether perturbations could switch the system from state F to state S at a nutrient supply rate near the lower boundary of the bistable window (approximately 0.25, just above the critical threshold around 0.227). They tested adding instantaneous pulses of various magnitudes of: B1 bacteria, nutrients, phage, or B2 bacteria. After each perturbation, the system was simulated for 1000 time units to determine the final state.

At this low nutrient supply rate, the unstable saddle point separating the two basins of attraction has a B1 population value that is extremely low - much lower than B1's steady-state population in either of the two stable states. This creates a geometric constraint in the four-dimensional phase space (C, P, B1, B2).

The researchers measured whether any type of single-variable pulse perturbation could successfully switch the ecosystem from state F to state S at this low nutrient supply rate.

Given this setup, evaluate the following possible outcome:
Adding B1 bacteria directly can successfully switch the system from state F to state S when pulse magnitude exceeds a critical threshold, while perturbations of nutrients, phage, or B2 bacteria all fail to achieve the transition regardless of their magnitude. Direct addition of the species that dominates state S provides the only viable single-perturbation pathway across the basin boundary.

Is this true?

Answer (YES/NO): YES